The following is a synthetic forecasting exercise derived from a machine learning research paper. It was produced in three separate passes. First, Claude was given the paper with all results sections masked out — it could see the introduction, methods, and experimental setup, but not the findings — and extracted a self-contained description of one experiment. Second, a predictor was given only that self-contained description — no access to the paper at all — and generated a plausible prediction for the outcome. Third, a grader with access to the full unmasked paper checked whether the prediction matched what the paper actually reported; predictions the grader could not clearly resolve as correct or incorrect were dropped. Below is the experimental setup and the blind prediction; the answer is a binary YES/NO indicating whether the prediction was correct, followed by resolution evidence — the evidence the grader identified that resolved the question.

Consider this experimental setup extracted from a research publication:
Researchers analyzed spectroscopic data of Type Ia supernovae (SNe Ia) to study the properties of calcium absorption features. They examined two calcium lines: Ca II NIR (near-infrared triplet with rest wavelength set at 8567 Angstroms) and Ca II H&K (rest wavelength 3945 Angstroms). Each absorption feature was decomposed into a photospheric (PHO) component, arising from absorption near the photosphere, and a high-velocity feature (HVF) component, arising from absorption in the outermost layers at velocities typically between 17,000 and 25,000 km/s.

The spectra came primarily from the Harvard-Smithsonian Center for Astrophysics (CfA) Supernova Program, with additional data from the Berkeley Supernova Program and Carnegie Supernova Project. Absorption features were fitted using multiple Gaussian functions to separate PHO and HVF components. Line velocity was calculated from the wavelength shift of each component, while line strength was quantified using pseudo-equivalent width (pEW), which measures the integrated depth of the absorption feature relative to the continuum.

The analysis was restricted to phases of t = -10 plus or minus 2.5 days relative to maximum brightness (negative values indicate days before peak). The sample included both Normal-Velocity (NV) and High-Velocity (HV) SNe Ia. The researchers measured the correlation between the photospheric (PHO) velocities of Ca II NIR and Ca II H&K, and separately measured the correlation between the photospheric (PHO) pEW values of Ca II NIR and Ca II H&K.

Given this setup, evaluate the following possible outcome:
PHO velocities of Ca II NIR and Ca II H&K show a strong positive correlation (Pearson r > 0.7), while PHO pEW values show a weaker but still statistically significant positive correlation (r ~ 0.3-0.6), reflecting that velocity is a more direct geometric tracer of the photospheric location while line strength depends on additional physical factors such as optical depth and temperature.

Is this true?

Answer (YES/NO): NO